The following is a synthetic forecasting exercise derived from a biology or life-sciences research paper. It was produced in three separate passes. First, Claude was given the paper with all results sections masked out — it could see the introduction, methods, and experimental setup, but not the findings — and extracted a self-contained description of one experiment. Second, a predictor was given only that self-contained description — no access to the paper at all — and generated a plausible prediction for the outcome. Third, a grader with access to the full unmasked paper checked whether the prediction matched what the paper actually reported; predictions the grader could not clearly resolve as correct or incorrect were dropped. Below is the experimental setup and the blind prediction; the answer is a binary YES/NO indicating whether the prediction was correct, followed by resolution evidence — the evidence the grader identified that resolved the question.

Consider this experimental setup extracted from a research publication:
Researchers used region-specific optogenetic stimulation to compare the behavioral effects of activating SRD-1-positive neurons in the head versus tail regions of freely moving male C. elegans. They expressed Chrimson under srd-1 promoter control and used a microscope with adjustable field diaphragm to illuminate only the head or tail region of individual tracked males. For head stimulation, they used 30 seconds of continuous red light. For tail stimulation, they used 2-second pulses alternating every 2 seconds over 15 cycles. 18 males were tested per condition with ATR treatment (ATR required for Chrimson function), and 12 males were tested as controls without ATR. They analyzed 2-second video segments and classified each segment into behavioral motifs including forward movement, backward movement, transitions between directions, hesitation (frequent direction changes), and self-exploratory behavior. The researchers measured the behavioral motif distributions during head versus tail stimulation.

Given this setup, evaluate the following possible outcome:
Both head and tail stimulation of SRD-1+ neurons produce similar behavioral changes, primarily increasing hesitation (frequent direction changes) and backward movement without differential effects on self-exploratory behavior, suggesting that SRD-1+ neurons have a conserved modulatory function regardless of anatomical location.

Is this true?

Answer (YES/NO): NO